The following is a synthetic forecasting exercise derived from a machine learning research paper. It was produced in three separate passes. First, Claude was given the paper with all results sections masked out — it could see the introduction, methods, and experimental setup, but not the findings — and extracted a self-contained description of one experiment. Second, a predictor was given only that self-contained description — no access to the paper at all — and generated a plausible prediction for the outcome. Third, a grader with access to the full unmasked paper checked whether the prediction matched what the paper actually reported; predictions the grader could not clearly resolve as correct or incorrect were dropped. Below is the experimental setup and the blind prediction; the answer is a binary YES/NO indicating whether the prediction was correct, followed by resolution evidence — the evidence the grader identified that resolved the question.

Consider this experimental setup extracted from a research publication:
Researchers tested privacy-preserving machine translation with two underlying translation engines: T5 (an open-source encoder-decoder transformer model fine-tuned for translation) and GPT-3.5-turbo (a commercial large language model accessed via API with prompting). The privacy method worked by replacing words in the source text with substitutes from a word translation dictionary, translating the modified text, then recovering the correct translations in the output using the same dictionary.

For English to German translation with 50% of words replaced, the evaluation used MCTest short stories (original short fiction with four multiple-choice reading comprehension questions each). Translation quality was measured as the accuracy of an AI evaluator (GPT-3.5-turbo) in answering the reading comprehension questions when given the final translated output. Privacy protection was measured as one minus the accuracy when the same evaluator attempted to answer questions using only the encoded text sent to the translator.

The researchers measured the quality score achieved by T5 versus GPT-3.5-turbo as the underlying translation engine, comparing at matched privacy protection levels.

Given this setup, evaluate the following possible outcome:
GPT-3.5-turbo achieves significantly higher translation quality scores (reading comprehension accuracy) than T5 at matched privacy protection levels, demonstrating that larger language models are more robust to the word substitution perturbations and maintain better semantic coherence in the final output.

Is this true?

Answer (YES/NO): NO